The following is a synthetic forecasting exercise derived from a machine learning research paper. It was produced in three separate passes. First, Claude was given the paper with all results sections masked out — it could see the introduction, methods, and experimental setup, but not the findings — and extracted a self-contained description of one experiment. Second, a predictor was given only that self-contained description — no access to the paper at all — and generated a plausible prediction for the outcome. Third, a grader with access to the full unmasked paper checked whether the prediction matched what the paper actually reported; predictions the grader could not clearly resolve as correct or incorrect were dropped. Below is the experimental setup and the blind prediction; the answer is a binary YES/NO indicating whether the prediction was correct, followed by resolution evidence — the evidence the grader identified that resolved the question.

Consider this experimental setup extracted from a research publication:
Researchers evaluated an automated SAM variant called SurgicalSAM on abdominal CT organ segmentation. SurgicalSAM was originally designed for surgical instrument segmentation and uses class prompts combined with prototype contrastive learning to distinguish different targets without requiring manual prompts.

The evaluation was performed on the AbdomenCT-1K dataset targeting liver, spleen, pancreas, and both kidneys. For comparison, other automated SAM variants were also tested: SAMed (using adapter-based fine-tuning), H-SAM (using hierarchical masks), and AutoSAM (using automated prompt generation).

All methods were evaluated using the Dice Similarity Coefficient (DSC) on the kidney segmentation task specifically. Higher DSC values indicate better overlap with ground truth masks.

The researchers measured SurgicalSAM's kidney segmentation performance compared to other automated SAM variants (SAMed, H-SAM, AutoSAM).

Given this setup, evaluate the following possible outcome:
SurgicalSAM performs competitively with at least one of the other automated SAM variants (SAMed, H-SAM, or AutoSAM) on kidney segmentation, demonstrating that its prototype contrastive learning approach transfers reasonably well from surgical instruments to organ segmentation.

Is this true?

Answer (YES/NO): NO